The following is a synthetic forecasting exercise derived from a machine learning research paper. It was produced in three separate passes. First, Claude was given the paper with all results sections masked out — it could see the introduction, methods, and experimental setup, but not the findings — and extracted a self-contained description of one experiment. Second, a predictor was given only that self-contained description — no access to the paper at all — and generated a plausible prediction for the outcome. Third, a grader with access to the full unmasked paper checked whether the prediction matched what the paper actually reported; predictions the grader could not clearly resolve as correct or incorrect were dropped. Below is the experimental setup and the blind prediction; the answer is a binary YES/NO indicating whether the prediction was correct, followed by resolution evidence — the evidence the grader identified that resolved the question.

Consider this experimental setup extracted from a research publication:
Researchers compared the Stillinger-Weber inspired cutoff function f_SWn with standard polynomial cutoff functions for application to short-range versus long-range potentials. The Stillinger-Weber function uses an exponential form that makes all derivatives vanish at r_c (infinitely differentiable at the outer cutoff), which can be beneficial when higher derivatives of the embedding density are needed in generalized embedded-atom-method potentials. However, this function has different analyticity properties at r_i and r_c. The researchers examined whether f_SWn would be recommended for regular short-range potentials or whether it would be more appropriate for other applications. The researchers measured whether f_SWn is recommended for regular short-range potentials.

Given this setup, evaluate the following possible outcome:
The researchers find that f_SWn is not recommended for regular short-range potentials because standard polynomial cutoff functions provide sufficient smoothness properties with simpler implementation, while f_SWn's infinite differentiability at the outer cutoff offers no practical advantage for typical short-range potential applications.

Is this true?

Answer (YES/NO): YES